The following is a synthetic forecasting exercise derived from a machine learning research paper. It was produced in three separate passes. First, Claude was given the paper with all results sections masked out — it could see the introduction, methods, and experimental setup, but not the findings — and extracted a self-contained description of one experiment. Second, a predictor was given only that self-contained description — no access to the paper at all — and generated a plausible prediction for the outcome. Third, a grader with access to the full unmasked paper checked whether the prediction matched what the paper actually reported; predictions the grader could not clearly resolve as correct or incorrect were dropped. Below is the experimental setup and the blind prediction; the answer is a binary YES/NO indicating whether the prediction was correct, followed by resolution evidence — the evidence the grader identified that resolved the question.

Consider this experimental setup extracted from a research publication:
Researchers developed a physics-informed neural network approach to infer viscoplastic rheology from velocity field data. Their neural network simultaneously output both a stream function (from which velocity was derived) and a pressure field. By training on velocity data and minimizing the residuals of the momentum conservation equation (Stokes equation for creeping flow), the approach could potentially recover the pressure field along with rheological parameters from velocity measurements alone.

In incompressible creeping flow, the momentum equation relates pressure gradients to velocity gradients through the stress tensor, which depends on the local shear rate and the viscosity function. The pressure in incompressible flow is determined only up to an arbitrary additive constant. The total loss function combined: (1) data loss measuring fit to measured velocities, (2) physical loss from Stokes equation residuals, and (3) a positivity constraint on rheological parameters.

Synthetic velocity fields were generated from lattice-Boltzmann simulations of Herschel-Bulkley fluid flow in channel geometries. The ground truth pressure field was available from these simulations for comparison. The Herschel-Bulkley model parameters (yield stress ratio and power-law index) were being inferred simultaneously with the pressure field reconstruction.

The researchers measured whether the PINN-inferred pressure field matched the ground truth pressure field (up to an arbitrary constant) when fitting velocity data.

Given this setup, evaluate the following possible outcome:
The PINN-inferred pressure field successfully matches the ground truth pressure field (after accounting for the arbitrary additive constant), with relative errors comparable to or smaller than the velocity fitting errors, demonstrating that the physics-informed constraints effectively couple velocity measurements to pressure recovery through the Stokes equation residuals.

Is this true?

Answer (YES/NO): NO